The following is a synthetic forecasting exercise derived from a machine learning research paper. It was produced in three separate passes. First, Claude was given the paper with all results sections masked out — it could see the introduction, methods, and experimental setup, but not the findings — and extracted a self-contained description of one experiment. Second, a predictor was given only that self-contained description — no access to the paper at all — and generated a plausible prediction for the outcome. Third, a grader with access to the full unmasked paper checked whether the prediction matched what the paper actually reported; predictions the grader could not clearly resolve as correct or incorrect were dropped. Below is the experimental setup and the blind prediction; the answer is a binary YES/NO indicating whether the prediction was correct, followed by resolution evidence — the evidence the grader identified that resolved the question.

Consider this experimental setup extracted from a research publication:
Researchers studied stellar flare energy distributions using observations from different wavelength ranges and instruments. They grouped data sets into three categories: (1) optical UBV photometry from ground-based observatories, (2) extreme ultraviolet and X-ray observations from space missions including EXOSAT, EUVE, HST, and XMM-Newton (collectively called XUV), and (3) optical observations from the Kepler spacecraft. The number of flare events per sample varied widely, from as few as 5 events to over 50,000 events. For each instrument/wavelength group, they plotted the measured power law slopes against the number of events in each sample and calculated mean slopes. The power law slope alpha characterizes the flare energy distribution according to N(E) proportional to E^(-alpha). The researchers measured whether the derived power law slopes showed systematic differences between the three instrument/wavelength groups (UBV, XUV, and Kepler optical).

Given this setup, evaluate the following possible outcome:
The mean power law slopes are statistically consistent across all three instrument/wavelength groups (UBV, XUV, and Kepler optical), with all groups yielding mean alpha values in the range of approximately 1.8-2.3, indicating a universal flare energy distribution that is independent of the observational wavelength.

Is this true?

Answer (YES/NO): YES